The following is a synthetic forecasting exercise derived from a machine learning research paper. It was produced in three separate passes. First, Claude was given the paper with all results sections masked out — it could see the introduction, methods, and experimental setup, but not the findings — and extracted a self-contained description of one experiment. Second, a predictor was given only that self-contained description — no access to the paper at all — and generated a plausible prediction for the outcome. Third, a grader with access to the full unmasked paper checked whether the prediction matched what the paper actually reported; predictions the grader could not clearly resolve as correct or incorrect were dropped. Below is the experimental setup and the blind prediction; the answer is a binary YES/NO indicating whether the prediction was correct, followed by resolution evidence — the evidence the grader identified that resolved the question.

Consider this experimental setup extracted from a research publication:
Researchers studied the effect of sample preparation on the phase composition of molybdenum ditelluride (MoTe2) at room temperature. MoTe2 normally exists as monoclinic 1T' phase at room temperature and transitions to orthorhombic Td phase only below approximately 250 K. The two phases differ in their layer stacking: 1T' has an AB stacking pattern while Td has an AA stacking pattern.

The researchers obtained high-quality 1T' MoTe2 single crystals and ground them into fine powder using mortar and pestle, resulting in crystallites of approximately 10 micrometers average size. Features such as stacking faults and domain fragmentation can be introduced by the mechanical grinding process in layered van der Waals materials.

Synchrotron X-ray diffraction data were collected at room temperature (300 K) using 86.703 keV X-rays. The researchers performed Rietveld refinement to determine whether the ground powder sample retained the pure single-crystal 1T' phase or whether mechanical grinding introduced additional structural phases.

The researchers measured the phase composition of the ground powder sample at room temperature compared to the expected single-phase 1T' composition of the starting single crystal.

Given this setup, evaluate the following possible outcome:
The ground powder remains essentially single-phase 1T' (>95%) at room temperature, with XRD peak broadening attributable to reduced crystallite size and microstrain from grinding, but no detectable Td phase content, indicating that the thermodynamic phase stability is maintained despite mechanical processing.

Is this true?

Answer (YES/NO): NO